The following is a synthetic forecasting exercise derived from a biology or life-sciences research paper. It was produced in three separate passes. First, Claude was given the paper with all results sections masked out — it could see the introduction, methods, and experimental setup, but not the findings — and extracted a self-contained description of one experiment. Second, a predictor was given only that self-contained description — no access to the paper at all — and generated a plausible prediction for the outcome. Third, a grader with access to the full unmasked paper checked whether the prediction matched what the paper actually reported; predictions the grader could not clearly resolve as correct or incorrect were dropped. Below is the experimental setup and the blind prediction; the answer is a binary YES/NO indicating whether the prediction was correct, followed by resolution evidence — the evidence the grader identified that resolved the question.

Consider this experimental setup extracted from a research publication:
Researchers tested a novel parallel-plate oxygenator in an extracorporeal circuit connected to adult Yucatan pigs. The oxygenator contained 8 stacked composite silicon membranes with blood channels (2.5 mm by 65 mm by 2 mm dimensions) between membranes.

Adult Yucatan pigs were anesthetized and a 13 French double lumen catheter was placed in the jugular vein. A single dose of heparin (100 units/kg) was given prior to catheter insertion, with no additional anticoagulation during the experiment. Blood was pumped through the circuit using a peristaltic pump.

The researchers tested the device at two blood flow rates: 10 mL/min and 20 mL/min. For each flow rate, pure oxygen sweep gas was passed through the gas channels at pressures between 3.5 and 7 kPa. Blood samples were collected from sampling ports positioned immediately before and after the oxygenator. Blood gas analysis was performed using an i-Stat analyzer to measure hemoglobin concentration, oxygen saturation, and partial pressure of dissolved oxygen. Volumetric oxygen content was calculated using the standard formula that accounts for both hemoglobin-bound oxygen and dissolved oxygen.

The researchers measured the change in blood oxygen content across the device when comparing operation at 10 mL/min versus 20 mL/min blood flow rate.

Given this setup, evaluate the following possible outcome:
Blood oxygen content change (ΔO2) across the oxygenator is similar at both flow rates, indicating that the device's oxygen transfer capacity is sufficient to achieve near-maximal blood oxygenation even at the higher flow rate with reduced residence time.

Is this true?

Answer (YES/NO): NO